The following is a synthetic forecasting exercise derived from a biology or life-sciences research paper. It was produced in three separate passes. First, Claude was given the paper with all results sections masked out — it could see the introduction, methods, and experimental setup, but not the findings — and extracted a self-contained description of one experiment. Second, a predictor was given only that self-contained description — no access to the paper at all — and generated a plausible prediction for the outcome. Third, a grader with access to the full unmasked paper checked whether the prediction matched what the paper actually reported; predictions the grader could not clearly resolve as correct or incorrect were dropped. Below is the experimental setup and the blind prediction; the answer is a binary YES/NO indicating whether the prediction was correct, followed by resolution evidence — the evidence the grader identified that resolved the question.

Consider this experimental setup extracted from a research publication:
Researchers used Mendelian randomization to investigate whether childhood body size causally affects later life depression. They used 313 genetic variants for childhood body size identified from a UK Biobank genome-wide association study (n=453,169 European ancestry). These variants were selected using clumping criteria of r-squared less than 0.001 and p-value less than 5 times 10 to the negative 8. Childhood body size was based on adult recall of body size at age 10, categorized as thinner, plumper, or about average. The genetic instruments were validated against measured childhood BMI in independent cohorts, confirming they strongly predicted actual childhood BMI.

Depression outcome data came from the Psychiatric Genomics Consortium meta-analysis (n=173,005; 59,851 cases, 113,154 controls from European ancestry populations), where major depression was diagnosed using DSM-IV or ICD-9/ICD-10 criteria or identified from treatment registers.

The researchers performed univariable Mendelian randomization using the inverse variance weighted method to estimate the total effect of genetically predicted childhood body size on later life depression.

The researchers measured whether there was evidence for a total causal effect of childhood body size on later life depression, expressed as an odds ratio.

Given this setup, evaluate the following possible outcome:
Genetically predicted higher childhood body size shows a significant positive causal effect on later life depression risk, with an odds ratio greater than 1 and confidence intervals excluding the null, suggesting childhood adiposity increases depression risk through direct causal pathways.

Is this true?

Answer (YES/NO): NO